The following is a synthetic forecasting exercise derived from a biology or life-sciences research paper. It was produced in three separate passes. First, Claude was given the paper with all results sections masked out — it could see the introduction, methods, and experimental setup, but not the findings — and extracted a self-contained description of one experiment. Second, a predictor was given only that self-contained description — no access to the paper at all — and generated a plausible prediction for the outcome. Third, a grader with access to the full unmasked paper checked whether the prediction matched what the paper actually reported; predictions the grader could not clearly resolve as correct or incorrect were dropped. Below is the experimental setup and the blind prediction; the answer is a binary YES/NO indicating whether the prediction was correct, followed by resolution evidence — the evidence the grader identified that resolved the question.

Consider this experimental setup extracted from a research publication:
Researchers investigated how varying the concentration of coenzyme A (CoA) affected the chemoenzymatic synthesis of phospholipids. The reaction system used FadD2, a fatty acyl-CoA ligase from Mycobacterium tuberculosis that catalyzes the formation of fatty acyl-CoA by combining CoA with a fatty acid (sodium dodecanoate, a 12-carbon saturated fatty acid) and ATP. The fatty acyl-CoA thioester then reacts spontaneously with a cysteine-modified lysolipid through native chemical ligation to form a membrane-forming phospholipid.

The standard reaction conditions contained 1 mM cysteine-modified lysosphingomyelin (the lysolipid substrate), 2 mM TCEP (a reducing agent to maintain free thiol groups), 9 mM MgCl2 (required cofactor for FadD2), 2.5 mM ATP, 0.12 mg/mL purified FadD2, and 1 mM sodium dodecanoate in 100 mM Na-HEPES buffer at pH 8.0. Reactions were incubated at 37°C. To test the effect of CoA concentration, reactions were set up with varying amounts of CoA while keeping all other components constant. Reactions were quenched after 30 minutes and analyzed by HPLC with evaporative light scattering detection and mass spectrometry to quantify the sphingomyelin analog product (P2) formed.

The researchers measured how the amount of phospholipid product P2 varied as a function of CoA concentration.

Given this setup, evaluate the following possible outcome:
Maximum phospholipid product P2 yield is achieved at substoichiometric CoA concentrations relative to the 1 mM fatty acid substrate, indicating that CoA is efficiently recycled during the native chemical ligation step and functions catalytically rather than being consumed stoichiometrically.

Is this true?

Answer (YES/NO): YES